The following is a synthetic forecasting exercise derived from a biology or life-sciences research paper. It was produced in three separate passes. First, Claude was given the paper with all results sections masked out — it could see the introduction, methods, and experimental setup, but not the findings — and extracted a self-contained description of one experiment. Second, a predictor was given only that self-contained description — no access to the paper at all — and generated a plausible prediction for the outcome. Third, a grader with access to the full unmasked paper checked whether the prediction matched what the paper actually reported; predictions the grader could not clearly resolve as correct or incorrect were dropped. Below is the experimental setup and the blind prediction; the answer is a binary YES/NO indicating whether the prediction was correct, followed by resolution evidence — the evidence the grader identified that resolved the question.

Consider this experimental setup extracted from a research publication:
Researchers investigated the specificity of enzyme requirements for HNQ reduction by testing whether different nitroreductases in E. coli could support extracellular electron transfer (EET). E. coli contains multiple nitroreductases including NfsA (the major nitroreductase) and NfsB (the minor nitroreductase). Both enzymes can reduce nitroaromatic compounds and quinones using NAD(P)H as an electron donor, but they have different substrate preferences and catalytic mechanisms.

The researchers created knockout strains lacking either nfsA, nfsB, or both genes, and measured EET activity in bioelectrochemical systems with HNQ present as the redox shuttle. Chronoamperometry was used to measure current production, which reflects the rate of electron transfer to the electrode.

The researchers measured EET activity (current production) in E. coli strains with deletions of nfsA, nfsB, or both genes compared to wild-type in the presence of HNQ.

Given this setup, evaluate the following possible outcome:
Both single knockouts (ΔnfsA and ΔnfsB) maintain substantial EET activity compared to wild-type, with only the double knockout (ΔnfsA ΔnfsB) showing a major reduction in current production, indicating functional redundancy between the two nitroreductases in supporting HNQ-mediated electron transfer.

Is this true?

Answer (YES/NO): NO